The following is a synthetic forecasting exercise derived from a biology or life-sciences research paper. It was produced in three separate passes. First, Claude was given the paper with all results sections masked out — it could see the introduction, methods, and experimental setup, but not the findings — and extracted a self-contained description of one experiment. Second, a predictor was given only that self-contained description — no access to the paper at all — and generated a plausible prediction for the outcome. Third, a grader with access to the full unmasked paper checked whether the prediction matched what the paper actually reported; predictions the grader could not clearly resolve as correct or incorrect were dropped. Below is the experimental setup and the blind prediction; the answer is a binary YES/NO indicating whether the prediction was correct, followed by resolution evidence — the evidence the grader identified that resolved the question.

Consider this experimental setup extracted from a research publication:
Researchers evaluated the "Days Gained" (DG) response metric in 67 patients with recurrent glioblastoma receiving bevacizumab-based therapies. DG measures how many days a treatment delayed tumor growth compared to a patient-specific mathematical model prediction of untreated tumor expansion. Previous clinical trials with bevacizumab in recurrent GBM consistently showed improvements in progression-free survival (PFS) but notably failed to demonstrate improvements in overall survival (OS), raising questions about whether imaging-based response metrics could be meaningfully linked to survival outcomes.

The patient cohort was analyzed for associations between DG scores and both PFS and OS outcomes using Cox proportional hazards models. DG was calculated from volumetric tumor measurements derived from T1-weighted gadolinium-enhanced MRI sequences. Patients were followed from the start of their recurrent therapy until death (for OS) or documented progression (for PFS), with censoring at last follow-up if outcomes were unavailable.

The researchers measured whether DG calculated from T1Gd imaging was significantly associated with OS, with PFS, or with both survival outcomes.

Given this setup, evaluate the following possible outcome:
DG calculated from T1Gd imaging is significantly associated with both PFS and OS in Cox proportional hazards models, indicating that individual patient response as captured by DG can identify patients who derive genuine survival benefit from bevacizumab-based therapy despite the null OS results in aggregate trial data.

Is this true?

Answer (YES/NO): NO